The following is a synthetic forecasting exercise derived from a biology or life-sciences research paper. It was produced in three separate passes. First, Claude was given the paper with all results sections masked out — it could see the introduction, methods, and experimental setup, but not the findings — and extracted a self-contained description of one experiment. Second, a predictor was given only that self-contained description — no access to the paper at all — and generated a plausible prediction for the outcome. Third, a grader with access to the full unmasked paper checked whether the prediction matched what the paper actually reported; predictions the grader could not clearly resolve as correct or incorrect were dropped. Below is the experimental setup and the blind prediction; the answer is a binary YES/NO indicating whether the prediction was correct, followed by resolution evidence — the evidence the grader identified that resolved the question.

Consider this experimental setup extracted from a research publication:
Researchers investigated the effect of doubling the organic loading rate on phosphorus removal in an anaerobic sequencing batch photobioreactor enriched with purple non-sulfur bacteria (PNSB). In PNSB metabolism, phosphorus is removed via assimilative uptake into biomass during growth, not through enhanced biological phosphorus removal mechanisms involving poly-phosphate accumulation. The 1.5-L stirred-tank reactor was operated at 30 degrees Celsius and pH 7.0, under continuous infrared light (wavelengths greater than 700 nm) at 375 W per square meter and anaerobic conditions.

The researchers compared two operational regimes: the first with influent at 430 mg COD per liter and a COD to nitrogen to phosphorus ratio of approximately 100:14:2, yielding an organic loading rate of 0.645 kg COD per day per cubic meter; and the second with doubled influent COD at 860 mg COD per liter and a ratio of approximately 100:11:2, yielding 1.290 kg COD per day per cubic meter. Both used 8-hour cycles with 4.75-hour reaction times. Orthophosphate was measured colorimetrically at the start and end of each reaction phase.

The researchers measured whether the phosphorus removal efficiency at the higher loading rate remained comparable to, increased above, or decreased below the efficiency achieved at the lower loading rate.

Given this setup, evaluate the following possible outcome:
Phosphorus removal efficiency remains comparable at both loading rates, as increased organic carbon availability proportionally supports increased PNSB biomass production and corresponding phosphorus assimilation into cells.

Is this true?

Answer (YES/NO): NO